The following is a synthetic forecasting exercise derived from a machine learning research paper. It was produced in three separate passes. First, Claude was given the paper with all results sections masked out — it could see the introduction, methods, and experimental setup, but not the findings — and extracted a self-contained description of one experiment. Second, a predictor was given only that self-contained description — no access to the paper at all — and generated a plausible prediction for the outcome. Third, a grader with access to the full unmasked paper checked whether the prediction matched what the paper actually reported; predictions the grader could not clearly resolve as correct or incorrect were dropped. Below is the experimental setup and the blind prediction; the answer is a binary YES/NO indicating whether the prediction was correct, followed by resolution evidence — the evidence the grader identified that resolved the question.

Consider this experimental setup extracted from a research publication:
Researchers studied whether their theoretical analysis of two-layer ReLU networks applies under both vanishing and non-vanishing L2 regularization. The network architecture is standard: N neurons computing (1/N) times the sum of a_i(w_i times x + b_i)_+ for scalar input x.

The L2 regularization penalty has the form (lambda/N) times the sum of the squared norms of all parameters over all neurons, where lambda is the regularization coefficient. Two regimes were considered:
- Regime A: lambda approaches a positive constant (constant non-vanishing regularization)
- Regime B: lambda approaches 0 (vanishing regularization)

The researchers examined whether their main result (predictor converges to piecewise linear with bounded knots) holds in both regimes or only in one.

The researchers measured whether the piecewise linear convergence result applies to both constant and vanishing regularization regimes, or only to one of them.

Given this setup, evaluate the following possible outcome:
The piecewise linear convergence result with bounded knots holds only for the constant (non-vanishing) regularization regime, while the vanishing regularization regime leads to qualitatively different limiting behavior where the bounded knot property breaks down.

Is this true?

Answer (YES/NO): NO